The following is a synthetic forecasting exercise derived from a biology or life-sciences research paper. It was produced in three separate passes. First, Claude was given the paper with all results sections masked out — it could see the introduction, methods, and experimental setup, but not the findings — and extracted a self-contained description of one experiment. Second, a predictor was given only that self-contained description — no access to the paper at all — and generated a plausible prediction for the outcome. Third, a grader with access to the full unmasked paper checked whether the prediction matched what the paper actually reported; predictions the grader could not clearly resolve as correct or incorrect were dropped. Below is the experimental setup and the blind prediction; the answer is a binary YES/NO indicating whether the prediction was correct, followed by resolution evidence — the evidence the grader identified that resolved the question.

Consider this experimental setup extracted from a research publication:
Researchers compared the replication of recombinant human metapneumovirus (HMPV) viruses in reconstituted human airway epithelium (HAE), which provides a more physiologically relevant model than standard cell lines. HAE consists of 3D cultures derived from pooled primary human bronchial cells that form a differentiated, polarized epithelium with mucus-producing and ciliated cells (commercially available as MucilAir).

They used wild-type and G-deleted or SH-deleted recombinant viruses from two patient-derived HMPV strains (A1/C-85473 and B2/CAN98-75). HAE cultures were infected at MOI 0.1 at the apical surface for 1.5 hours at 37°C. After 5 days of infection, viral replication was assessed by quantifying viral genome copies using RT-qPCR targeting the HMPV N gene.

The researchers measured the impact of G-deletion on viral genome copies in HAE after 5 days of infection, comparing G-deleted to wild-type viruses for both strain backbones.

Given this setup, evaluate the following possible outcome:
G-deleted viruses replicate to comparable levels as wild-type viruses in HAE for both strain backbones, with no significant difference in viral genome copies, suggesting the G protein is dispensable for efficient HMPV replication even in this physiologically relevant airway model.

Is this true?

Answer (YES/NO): NO